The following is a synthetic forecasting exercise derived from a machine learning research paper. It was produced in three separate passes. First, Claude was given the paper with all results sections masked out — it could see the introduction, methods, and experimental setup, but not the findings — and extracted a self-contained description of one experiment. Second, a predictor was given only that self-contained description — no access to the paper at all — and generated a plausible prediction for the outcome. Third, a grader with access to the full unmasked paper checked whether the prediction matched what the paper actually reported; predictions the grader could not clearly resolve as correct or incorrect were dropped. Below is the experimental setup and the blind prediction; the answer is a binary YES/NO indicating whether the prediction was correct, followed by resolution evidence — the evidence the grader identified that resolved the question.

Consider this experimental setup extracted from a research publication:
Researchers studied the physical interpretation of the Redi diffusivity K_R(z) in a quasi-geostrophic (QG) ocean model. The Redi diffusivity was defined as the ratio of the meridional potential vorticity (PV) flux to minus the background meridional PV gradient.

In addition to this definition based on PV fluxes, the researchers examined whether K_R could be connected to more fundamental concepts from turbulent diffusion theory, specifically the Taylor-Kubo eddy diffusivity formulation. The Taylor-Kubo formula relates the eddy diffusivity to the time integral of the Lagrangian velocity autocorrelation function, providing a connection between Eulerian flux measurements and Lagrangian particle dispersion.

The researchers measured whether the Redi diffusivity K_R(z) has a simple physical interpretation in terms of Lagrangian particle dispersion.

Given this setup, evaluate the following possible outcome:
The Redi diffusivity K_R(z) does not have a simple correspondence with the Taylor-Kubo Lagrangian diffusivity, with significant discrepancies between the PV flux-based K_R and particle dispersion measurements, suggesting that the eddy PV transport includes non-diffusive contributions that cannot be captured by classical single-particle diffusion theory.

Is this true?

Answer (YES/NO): NO